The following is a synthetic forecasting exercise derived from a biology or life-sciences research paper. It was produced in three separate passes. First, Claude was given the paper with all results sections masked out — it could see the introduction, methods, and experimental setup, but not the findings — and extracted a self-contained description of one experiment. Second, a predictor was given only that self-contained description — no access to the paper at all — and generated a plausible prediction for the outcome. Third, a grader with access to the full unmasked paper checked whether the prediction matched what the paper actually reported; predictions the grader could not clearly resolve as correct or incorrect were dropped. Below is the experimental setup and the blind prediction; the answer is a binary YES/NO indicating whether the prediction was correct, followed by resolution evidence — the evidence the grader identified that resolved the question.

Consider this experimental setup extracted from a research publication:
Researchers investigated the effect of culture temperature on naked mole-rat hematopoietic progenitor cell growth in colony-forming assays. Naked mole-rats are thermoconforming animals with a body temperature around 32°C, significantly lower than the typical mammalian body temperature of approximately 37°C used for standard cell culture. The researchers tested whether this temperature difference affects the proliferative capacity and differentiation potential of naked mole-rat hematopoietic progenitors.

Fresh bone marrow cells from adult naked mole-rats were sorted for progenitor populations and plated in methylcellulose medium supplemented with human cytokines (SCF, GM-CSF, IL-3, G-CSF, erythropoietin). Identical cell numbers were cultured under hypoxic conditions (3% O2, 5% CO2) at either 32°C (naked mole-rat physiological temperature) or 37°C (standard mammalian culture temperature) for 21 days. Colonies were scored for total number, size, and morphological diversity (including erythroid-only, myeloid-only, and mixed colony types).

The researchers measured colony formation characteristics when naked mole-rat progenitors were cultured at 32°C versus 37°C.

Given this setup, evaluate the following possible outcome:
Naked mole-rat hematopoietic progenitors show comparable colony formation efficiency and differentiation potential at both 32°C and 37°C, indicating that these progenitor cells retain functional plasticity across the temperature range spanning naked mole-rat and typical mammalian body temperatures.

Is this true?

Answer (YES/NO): NO